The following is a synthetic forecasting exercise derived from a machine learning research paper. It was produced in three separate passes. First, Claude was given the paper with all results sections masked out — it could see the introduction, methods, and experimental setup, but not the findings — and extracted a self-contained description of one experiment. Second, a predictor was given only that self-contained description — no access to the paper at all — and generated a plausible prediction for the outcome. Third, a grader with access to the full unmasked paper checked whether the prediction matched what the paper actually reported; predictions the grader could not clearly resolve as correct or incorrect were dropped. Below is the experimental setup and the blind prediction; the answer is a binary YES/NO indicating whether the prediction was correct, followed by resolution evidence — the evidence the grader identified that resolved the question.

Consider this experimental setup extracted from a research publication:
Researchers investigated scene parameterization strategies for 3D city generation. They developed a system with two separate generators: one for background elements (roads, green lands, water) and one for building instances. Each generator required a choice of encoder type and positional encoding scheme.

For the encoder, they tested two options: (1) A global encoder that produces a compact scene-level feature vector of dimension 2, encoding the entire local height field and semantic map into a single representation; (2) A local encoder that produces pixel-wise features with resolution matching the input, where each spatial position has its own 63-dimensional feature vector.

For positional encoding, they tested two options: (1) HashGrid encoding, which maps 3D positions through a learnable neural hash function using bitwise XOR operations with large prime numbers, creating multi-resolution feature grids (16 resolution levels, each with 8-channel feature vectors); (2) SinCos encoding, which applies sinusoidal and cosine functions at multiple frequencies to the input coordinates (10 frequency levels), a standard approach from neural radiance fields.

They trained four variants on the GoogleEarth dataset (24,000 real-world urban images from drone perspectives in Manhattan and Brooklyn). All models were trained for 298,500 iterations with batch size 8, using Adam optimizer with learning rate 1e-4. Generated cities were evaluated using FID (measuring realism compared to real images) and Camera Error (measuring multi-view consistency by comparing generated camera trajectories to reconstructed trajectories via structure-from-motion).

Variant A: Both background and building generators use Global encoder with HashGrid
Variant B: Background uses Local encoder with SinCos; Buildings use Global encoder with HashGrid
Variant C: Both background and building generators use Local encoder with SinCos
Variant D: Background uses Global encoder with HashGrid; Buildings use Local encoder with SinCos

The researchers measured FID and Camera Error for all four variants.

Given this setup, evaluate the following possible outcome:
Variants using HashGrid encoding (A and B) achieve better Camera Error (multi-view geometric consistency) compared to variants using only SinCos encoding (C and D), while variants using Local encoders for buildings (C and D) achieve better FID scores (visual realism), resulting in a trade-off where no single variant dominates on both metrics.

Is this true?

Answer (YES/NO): NO